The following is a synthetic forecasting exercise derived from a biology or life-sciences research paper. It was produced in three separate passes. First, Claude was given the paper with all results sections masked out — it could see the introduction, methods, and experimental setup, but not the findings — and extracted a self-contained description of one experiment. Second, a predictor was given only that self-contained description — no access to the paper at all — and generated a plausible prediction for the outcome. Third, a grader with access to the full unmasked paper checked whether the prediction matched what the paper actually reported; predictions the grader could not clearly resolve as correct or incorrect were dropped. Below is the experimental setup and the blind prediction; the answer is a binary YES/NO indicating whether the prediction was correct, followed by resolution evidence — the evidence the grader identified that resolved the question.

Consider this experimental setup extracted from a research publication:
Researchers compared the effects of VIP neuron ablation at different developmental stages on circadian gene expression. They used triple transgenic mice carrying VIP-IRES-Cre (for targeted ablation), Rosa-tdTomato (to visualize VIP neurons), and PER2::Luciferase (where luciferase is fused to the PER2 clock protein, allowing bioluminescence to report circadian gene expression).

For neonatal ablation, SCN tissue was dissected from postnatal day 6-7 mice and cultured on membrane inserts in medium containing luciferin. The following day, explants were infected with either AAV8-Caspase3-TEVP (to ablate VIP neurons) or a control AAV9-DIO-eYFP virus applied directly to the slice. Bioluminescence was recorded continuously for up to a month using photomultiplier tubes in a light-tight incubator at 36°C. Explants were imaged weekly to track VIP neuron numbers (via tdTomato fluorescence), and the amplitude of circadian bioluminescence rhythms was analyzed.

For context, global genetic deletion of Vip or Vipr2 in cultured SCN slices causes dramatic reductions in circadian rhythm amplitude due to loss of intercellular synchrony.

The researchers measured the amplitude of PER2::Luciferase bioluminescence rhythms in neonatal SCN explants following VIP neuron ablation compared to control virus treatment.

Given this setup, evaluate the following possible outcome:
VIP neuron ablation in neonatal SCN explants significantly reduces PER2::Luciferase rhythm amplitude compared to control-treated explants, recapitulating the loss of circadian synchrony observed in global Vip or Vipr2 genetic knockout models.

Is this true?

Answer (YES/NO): YES